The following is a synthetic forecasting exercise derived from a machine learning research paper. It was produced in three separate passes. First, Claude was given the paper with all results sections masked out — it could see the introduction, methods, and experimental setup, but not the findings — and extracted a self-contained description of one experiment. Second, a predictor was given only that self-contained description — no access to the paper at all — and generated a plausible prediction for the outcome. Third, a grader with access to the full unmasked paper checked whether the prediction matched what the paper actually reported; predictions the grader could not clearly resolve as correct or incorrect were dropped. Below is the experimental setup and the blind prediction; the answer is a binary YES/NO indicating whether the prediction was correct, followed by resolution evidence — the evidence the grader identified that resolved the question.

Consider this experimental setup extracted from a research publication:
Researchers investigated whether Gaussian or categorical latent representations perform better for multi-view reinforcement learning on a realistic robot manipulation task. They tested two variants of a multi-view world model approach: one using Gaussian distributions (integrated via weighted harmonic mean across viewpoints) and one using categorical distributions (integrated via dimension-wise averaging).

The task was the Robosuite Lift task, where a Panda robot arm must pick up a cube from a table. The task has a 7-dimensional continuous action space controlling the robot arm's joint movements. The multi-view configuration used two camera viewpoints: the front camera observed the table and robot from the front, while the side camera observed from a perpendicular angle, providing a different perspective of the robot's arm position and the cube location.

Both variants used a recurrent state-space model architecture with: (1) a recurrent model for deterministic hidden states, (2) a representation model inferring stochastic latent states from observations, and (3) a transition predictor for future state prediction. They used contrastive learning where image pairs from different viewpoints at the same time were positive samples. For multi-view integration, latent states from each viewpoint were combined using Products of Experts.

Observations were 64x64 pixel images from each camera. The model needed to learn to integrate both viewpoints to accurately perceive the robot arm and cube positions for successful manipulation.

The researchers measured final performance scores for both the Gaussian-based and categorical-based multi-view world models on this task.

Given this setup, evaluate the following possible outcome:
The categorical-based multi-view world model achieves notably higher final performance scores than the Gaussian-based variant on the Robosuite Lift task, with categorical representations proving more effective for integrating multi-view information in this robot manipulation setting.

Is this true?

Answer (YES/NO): YES